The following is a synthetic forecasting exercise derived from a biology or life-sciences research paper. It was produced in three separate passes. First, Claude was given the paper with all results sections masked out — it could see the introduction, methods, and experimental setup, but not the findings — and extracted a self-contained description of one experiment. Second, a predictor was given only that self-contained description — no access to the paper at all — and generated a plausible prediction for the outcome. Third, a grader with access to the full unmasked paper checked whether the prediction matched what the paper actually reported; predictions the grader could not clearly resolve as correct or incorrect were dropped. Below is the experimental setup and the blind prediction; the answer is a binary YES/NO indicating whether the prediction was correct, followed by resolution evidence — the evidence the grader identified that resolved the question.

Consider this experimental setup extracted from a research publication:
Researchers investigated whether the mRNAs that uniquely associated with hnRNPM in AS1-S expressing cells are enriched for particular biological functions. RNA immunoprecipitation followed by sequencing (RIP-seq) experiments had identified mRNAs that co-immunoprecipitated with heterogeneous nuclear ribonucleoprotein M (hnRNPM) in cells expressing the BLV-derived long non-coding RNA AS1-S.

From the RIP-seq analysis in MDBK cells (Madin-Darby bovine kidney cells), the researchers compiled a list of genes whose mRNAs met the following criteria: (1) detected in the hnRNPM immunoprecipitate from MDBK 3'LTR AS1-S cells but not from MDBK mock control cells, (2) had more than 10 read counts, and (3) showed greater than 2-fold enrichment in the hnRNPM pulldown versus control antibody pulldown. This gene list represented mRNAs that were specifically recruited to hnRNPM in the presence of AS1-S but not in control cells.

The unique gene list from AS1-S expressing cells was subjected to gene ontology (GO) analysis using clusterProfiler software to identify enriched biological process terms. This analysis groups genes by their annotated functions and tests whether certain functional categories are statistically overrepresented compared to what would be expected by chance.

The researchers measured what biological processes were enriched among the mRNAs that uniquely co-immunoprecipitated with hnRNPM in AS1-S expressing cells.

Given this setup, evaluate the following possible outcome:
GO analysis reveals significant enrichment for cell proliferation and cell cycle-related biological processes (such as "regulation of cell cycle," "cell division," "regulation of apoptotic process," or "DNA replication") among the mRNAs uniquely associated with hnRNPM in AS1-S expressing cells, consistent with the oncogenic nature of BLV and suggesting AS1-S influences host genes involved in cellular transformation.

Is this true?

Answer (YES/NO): NO